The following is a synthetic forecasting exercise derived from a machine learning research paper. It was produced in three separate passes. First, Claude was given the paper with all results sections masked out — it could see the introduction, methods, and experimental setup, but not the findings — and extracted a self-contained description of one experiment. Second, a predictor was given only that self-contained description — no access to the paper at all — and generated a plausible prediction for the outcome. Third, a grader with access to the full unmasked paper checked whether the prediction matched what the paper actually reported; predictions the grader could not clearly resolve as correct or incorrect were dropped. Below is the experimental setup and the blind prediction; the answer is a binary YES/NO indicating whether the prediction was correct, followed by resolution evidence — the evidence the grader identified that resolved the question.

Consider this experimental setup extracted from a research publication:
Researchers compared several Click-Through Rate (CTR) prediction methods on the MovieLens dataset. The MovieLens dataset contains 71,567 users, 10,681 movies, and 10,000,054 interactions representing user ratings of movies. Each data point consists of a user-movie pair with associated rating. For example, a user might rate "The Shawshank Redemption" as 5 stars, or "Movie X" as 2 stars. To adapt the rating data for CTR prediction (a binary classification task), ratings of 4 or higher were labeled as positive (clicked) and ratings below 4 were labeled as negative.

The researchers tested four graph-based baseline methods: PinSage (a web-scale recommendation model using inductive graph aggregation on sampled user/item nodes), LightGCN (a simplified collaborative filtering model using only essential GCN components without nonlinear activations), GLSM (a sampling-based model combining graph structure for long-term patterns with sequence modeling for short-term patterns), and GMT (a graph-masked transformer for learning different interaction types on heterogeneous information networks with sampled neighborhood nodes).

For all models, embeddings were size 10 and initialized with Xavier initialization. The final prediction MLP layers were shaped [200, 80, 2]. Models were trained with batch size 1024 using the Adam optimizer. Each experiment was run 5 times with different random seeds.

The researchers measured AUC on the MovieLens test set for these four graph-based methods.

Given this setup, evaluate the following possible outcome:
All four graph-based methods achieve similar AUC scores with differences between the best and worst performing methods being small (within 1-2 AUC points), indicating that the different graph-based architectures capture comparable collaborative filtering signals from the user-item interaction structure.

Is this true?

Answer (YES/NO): YES